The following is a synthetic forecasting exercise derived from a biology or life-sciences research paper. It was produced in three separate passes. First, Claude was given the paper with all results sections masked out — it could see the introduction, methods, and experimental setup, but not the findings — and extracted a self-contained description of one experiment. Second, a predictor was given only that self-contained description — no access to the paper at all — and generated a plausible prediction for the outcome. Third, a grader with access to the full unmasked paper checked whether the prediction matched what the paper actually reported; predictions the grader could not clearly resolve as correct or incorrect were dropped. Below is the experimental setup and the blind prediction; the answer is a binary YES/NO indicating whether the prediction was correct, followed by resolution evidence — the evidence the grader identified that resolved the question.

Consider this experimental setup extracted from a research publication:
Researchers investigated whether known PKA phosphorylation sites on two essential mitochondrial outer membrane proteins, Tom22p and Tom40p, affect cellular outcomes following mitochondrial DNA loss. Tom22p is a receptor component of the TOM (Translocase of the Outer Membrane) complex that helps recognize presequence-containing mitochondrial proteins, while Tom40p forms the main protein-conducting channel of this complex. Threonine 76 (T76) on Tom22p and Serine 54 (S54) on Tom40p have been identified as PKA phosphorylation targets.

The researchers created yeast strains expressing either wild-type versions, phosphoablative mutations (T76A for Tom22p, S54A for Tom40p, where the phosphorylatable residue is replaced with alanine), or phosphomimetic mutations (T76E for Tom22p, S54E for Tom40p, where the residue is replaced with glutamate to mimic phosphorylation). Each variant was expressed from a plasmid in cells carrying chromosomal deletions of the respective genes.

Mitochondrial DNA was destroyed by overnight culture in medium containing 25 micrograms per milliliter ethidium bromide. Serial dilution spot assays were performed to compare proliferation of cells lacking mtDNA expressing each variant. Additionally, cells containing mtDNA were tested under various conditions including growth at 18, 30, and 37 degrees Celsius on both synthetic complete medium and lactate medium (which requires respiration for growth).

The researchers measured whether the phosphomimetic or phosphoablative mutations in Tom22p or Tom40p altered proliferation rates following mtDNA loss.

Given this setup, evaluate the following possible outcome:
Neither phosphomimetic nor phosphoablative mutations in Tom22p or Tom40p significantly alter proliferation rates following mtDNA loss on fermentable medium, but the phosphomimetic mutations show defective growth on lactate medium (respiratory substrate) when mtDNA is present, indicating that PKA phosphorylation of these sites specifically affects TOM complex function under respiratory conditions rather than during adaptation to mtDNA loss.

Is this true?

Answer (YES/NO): NO